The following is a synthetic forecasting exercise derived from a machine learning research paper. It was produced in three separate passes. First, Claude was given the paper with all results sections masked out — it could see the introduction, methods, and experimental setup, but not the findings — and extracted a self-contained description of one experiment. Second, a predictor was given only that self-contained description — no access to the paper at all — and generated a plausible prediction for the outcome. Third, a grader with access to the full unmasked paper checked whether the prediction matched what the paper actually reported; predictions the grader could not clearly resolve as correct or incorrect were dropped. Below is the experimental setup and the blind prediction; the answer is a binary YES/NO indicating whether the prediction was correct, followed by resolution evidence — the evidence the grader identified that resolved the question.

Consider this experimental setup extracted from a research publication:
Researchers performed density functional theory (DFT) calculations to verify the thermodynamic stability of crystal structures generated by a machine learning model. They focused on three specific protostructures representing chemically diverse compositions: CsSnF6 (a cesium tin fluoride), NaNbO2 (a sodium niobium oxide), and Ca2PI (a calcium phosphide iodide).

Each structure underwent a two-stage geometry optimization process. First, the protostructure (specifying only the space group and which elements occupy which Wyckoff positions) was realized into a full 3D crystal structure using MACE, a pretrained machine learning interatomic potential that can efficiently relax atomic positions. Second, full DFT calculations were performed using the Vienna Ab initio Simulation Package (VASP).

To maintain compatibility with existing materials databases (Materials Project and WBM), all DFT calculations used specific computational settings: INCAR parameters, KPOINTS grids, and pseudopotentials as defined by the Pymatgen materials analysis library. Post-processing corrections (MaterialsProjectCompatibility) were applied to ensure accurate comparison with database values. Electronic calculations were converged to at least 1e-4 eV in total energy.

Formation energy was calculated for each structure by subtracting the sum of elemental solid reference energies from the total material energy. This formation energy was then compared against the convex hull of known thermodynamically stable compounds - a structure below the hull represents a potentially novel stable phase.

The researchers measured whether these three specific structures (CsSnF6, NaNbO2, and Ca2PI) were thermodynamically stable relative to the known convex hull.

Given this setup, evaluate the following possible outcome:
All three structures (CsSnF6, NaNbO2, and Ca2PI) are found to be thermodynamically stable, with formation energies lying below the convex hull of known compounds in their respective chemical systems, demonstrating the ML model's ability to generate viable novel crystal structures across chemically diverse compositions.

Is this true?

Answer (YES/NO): NO